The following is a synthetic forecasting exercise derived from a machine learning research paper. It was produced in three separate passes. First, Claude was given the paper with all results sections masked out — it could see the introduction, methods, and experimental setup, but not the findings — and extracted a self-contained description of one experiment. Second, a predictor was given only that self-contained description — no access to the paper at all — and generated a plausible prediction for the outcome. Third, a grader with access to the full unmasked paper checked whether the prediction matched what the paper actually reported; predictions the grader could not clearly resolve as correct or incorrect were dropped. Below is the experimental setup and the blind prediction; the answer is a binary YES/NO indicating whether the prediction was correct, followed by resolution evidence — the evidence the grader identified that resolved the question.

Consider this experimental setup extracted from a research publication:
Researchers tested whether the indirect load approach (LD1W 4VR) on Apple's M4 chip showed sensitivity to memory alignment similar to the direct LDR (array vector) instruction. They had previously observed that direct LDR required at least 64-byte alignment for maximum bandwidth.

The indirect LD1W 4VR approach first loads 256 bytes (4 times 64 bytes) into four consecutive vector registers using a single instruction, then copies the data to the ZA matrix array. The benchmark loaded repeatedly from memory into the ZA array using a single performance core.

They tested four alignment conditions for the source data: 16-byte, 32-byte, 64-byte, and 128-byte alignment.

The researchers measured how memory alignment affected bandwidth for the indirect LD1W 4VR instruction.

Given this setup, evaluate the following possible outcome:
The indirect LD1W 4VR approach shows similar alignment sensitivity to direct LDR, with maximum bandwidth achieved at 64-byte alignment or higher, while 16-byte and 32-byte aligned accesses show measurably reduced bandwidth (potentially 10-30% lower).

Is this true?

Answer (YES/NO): NO